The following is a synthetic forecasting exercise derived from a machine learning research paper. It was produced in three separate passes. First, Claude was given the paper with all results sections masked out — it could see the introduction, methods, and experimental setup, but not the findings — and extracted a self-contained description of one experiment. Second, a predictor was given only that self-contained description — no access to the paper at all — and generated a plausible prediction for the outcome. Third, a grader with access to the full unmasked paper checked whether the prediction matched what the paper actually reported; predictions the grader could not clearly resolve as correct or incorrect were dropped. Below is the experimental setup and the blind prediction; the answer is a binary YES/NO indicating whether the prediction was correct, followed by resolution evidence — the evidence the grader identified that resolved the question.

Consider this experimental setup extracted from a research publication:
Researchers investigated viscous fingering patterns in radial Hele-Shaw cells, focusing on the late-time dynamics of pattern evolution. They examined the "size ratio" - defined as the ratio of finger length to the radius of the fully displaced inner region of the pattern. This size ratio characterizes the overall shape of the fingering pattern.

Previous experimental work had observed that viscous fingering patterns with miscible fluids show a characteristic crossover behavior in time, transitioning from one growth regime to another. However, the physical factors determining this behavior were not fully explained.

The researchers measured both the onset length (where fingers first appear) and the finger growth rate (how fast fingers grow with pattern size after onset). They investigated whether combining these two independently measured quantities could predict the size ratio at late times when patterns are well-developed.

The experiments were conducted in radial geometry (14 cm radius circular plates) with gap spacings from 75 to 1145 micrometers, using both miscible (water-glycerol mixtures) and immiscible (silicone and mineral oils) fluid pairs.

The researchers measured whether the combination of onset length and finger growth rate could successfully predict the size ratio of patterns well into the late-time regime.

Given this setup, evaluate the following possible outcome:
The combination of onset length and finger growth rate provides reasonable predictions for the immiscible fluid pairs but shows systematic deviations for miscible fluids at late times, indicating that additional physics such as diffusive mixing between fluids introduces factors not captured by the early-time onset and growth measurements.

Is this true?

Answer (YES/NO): NO